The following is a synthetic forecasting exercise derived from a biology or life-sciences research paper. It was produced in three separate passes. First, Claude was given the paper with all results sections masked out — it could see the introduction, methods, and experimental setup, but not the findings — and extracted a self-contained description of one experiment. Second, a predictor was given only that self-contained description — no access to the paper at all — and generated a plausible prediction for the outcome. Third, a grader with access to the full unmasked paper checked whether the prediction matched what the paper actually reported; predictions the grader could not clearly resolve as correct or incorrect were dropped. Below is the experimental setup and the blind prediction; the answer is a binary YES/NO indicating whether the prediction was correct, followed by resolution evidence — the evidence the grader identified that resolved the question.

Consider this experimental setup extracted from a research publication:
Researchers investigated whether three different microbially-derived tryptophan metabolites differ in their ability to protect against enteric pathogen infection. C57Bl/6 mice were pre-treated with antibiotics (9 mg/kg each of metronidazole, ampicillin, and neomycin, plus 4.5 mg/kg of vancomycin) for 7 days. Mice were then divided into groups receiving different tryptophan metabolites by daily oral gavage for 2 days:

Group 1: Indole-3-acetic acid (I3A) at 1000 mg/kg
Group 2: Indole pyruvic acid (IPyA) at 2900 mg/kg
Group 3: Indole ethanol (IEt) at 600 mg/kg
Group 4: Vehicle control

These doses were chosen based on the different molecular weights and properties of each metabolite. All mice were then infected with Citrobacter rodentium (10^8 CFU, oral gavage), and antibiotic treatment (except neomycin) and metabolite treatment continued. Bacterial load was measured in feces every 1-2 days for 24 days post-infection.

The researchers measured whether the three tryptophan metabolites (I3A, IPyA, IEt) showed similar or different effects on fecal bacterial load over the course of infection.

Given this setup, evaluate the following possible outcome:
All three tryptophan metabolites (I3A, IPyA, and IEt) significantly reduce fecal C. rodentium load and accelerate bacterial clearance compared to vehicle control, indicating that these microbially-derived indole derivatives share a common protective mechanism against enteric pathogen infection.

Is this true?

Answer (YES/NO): YES